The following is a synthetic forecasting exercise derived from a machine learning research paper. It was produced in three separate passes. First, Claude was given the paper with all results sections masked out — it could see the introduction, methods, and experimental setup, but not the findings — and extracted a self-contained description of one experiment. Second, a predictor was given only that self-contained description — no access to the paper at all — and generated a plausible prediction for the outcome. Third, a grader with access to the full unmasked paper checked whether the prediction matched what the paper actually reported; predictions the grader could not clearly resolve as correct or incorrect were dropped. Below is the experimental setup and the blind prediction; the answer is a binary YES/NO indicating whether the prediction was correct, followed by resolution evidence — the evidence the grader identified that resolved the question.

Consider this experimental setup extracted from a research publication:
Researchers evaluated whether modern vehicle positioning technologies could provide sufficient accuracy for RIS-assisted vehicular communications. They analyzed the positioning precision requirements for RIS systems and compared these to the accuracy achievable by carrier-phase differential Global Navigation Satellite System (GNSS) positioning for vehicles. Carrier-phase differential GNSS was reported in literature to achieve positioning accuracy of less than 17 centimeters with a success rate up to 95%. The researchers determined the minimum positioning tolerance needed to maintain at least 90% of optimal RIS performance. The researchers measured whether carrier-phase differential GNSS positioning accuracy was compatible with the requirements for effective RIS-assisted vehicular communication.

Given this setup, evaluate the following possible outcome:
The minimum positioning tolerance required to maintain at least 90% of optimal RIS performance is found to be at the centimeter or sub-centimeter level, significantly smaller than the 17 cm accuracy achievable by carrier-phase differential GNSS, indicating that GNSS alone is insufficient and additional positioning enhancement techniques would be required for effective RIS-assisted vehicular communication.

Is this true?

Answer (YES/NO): NO